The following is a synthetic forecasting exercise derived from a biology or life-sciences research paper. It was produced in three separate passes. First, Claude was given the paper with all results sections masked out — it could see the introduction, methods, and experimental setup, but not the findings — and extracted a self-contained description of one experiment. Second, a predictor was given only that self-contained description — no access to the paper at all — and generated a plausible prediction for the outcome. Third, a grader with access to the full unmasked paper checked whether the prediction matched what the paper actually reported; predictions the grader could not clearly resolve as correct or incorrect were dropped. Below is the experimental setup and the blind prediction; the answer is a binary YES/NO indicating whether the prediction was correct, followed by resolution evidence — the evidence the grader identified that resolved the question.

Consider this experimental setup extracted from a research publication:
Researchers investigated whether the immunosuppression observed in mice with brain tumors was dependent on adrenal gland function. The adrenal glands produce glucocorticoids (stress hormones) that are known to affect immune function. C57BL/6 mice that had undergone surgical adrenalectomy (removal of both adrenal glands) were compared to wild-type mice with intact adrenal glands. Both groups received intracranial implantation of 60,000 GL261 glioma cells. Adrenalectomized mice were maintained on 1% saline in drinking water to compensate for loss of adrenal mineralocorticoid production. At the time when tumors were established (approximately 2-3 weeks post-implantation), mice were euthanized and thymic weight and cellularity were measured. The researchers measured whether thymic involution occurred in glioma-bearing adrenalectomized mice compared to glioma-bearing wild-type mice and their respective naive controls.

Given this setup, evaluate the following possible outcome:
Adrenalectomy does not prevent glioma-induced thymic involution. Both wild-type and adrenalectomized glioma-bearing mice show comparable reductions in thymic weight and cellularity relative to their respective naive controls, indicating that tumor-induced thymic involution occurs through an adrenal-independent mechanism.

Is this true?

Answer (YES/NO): NO